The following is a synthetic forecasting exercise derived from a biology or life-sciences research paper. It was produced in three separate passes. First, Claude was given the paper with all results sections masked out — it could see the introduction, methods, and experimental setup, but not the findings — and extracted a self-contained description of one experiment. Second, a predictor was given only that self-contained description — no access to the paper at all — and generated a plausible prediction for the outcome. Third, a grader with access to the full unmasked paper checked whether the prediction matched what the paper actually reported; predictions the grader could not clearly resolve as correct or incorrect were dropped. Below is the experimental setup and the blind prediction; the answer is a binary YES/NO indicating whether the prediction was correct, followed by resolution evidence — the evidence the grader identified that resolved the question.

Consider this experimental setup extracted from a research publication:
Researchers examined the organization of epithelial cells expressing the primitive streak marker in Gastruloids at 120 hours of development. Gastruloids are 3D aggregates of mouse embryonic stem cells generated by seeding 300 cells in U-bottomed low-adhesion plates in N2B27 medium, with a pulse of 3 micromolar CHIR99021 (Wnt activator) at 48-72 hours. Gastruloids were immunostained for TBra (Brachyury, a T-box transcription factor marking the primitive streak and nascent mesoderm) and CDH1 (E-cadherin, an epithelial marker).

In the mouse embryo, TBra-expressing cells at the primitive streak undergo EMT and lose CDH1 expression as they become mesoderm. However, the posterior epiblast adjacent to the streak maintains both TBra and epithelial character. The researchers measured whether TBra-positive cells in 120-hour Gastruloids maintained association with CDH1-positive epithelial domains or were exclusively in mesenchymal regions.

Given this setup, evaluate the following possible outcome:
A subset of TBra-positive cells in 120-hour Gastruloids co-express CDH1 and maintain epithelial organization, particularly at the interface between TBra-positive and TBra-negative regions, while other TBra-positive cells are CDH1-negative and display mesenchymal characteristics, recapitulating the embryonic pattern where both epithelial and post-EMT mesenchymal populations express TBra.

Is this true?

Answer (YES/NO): NO